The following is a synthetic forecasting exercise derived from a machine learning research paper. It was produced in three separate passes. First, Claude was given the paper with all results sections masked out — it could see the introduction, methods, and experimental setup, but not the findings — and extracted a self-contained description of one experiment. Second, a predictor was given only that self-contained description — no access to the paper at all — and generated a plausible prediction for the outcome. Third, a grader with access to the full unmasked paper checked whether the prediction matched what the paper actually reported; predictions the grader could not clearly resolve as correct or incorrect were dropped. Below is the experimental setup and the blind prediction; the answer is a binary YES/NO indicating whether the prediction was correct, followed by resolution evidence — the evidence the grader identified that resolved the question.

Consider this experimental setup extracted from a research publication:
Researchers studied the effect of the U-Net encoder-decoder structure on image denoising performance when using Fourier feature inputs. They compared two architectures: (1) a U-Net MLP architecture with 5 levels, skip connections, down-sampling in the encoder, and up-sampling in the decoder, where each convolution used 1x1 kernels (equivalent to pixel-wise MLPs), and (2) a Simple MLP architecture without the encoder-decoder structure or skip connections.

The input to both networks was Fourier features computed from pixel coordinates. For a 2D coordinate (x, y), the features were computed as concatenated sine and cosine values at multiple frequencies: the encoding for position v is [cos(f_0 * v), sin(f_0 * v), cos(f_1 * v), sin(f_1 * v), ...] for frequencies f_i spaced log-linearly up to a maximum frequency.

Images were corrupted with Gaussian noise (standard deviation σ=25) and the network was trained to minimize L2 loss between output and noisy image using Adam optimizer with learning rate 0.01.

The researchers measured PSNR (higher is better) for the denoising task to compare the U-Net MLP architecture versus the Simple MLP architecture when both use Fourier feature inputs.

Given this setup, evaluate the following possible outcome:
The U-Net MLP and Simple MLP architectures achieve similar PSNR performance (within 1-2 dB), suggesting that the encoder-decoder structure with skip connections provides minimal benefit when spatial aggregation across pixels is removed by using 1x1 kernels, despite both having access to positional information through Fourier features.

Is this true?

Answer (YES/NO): YES